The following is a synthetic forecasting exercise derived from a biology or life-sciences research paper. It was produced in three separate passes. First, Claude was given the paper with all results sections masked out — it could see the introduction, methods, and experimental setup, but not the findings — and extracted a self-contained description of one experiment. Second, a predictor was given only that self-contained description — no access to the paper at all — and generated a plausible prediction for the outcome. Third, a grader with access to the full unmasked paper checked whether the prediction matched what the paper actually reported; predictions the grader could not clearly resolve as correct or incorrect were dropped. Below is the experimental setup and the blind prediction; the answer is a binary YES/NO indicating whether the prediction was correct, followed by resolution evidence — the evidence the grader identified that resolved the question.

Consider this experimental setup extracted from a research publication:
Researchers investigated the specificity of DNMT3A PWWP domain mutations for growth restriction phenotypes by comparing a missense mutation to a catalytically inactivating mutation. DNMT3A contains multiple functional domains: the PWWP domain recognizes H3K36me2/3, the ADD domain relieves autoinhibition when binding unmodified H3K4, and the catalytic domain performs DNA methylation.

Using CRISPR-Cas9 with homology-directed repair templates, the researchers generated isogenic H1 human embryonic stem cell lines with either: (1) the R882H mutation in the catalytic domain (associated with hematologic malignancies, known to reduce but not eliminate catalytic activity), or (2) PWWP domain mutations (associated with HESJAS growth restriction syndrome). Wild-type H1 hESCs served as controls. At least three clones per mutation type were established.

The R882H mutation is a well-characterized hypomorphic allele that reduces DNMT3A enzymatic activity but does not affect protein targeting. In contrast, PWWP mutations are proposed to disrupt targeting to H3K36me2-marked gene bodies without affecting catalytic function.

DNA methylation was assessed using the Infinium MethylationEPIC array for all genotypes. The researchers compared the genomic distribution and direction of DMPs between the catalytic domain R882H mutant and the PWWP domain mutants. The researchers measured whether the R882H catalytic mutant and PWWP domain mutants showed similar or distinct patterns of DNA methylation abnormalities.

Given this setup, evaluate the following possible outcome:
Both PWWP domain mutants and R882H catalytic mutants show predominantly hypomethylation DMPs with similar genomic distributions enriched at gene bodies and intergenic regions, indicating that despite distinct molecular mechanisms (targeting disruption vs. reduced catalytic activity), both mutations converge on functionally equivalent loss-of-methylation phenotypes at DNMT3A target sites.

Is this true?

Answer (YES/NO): NO